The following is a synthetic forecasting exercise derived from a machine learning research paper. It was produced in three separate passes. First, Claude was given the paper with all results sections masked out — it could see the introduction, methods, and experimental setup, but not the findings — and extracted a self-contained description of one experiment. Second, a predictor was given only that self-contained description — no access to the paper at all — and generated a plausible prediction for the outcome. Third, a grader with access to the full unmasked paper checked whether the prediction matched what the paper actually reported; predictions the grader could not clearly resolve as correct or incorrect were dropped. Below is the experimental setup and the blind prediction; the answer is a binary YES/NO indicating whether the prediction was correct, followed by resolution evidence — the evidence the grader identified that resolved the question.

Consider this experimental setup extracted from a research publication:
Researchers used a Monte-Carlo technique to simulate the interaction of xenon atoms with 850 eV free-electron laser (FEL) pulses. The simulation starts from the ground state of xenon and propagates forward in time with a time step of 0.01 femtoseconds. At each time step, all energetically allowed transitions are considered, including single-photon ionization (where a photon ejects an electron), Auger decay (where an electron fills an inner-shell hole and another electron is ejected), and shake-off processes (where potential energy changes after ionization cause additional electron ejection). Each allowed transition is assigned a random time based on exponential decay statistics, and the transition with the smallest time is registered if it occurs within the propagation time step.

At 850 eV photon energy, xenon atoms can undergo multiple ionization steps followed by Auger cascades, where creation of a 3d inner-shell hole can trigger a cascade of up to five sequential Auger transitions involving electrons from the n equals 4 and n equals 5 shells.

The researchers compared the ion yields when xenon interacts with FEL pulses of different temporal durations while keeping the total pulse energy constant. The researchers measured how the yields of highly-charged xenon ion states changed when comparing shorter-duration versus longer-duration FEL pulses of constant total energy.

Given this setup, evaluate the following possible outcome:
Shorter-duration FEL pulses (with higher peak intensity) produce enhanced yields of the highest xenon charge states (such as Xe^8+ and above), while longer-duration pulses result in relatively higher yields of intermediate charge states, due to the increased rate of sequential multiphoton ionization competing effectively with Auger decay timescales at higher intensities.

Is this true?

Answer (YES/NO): NO